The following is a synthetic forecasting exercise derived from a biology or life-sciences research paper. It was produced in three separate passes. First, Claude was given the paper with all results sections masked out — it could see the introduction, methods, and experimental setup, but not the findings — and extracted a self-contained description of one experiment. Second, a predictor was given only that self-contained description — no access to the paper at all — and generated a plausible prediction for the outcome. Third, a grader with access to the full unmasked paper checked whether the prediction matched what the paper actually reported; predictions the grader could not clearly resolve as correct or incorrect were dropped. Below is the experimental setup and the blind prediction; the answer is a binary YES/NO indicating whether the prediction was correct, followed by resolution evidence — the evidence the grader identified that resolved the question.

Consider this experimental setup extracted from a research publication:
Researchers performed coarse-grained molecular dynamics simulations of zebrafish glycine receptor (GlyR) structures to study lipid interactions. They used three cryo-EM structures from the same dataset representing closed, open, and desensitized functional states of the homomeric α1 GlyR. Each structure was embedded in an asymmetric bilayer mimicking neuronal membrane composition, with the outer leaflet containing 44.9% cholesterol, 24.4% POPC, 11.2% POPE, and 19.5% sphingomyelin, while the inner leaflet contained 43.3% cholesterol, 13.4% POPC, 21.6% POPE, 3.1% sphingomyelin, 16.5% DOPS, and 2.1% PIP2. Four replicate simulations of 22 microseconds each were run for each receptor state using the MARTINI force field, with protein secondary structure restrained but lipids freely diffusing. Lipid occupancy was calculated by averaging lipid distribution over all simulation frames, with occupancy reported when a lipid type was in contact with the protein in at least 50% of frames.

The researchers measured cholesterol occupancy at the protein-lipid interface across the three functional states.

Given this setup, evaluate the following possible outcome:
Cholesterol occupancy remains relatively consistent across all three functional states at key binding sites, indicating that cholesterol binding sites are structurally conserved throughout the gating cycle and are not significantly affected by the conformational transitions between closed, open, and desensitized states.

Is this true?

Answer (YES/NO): NO